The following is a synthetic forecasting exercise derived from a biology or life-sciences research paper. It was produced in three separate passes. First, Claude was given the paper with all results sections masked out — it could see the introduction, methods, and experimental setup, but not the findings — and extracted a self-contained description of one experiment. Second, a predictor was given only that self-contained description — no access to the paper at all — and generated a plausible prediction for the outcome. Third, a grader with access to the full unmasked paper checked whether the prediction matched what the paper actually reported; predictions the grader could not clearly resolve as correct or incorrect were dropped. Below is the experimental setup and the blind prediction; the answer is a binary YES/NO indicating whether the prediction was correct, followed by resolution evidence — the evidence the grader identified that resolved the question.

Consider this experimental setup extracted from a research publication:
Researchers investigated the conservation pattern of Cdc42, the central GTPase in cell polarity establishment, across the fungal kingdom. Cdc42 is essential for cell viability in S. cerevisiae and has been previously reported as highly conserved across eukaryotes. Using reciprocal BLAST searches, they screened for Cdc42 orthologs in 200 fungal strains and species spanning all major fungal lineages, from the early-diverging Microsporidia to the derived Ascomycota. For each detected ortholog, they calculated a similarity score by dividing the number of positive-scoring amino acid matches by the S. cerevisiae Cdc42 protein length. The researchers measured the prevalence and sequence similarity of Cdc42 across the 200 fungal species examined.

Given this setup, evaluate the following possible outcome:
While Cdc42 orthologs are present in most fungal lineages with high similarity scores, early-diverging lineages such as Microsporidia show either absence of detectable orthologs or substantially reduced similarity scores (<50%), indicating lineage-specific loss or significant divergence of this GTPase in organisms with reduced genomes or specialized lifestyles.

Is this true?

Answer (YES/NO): YES